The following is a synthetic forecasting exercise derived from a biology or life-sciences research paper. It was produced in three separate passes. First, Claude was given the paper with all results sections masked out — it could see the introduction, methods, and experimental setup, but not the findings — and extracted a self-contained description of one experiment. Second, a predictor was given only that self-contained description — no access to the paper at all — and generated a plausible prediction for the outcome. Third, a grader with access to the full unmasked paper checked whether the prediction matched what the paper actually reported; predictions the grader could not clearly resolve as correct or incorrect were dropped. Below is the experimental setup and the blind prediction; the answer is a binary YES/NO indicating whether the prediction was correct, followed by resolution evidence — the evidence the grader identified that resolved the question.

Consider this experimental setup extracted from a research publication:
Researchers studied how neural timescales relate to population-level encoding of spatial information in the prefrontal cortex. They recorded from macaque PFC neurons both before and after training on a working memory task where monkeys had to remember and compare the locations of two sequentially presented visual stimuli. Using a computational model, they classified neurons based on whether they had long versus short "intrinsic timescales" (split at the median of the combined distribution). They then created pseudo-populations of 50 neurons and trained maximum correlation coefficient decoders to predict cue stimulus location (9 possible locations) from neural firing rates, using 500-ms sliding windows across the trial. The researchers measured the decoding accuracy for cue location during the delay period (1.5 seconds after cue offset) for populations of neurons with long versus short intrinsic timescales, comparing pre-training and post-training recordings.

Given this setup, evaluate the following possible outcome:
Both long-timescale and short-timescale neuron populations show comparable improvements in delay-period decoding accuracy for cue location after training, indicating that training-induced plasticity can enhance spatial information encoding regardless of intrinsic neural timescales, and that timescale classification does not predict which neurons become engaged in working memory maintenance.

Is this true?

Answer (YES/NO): NO